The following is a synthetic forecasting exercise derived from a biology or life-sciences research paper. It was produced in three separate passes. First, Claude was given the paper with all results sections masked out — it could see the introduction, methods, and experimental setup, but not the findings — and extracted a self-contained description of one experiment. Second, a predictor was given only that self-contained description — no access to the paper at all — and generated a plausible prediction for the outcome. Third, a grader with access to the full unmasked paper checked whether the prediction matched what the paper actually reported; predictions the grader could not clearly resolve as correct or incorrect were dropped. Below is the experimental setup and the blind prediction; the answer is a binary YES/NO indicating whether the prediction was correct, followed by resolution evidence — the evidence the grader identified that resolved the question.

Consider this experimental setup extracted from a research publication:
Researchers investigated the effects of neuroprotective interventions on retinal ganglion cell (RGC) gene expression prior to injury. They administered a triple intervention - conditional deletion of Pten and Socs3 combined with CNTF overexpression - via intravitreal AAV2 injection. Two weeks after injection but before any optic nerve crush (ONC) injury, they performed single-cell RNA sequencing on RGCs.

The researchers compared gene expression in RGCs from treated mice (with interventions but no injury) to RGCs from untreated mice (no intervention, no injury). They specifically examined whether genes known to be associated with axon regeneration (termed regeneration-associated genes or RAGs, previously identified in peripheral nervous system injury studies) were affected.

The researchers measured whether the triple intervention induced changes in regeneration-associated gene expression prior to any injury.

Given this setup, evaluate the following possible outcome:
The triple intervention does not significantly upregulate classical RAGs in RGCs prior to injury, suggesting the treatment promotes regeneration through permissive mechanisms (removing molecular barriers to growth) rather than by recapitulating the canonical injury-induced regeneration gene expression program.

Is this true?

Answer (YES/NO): NO